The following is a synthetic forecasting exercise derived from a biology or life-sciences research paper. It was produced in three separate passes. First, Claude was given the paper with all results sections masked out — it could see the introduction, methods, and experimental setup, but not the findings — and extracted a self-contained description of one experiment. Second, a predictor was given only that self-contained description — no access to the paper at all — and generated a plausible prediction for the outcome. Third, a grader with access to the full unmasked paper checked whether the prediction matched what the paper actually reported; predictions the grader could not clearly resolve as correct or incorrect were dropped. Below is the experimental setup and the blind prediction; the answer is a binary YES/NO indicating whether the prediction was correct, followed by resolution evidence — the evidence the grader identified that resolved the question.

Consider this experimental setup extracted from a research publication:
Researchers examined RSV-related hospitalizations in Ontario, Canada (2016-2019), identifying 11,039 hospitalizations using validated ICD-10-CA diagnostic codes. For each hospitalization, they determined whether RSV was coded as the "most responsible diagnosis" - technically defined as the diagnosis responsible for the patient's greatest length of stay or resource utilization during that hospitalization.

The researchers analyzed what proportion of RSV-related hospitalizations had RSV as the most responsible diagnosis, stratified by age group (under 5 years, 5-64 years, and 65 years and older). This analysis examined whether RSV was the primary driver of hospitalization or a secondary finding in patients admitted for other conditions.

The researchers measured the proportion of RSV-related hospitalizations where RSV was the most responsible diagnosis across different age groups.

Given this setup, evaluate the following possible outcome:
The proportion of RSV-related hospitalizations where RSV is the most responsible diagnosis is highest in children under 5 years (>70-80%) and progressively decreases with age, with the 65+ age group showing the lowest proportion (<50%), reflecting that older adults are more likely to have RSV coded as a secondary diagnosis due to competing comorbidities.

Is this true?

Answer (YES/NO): YES